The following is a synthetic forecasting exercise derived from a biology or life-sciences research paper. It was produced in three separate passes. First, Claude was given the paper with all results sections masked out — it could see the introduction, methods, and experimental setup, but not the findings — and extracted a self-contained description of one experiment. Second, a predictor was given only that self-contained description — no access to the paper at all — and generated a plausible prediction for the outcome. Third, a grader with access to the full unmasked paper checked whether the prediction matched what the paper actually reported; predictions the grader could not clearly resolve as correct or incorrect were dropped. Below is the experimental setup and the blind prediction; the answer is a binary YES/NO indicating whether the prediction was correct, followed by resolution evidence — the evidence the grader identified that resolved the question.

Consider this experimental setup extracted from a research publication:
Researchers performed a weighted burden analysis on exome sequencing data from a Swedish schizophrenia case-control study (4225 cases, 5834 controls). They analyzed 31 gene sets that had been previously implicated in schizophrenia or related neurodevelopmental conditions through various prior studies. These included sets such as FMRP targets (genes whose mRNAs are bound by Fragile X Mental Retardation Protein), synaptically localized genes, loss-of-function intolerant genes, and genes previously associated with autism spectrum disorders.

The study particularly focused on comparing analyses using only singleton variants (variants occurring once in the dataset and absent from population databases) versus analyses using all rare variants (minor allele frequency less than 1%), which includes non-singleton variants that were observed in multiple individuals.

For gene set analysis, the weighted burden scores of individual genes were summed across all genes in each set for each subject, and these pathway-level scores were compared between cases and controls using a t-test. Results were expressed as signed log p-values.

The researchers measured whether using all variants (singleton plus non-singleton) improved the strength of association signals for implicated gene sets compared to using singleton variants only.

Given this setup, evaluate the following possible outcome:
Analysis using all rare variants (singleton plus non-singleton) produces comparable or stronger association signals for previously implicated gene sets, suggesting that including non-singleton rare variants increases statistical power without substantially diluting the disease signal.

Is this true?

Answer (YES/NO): YES